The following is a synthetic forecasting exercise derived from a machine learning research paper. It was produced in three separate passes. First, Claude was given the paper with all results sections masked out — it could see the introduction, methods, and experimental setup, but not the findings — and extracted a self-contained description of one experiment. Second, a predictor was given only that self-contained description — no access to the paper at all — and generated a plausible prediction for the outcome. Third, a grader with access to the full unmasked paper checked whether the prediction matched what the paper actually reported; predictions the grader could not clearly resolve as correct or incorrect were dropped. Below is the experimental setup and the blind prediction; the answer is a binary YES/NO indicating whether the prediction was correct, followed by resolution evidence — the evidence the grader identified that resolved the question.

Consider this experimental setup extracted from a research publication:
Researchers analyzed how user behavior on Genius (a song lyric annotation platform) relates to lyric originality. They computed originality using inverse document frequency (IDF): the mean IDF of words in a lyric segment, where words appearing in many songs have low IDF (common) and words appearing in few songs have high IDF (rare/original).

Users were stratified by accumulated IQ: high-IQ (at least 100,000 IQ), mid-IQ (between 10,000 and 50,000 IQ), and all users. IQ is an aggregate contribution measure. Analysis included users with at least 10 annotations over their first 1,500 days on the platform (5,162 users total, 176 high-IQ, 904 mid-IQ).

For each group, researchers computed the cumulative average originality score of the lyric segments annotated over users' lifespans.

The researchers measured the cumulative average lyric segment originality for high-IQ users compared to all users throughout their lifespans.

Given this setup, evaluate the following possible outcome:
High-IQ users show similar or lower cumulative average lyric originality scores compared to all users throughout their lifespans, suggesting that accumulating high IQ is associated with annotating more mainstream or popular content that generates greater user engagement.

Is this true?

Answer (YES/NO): NO